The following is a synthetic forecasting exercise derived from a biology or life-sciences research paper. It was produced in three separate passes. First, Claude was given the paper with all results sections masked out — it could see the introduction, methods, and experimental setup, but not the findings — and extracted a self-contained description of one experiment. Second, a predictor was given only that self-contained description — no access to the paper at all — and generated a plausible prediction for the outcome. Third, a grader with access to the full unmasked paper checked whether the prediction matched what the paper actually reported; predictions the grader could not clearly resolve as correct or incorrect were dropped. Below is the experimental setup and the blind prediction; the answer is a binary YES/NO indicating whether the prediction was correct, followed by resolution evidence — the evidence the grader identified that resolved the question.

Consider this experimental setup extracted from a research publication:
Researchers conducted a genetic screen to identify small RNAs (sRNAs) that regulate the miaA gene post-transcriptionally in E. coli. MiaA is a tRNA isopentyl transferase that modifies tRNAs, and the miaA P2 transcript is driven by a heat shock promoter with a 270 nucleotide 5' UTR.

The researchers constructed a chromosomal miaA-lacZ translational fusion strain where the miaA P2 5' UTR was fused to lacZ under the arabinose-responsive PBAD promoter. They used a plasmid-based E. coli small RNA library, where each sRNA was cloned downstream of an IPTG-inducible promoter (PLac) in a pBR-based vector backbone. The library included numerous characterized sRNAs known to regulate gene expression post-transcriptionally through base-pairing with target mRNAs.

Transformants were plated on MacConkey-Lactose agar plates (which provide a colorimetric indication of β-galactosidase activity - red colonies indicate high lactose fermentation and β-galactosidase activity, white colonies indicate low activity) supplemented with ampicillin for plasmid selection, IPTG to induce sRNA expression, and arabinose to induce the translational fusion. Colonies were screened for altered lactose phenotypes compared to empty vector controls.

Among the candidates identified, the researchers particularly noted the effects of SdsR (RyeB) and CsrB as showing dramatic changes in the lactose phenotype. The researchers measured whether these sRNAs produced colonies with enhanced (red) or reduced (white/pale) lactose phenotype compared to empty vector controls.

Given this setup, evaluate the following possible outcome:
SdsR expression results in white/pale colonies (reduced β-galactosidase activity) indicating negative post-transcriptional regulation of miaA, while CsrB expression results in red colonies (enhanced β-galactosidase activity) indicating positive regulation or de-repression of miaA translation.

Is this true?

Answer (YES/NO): NO